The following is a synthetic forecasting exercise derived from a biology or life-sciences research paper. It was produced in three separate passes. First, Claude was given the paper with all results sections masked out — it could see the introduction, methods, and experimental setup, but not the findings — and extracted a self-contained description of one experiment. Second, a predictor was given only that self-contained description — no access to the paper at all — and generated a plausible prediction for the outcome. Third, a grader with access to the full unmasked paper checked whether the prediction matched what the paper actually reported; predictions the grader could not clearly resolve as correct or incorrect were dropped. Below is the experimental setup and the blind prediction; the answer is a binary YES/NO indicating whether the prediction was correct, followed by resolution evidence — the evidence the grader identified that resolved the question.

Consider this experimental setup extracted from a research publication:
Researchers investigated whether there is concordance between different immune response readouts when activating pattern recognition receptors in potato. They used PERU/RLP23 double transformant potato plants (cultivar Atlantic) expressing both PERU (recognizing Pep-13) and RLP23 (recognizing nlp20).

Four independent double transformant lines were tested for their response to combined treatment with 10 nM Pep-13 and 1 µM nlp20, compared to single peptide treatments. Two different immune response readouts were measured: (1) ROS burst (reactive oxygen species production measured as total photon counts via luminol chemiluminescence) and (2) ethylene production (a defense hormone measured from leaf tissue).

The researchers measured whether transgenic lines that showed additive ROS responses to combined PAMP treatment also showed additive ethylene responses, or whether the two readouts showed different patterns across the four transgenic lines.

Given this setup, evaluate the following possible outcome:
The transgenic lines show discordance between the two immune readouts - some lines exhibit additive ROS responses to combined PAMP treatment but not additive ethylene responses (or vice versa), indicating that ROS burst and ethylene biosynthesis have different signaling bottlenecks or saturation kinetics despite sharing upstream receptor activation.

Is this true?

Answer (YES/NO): YES